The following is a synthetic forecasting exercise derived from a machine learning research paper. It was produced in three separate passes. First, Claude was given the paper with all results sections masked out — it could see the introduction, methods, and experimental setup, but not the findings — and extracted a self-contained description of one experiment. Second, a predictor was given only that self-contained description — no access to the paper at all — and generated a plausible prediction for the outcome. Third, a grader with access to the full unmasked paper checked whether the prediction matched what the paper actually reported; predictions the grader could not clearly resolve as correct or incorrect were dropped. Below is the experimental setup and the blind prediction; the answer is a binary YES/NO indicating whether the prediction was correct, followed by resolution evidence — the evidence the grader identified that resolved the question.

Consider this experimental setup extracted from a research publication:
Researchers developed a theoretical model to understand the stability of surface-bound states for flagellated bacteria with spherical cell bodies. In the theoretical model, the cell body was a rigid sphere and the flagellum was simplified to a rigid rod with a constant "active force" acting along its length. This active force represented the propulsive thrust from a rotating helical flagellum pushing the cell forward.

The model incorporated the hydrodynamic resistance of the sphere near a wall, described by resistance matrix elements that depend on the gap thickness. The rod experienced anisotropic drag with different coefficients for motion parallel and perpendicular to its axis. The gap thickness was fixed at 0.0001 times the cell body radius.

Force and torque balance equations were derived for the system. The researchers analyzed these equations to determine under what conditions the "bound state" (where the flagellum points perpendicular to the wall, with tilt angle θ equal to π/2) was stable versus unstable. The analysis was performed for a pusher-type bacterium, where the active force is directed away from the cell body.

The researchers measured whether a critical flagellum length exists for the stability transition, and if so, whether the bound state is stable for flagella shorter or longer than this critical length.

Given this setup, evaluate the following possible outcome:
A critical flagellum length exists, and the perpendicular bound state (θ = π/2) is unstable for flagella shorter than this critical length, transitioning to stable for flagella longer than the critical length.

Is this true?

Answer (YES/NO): NO